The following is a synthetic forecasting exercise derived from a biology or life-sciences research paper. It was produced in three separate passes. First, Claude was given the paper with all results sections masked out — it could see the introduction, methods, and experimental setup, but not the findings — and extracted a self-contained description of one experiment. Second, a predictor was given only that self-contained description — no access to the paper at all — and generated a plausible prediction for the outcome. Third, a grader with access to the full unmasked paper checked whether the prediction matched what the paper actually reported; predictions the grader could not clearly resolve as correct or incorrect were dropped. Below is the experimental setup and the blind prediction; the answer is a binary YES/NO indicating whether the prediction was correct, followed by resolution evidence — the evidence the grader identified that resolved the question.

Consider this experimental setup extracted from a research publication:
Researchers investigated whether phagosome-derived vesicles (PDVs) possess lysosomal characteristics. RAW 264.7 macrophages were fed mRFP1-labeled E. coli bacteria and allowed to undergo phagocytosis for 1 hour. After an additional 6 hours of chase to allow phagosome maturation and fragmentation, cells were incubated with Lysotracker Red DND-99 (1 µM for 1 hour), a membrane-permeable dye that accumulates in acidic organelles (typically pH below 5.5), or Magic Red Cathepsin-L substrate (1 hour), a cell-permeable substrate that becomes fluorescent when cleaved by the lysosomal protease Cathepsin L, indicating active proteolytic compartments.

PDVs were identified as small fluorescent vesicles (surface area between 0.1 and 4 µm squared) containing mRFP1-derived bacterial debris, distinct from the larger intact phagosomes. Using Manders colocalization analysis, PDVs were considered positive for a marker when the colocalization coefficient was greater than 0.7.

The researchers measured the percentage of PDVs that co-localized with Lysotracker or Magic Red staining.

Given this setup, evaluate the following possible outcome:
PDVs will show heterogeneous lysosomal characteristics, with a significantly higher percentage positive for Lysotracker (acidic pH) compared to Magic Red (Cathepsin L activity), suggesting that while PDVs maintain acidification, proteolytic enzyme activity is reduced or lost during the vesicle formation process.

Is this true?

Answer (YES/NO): NO